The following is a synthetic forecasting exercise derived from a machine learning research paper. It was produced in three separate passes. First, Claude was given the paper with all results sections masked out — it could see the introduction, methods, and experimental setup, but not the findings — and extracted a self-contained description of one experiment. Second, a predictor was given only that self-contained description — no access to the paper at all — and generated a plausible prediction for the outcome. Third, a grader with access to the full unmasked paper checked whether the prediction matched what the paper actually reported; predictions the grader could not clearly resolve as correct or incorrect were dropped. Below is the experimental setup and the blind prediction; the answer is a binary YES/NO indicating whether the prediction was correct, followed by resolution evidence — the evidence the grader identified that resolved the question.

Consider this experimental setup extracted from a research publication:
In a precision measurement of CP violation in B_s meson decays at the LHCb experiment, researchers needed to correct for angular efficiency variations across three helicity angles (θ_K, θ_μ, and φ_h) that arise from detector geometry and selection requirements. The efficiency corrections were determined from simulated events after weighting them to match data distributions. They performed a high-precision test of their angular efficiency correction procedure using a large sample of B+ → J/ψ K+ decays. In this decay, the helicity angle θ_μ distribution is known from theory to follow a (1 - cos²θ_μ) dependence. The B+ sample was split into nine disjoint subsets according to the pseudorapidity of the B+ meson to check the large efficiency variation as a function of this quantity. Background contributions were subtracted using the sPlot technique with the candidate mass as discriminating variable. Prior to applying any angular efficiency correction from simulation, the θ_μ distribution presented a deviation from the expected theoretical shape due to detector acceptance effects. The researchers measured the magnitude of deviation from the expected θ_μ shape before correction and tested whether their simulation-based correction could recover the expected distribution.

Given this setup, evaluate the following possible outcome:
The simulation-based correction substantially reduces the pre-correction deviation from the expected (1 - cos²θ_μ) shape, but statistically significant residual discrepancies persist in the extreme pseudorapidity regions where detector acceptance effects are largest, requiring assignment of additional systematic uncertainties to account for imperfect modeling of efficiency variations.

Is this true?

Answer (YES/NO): NO